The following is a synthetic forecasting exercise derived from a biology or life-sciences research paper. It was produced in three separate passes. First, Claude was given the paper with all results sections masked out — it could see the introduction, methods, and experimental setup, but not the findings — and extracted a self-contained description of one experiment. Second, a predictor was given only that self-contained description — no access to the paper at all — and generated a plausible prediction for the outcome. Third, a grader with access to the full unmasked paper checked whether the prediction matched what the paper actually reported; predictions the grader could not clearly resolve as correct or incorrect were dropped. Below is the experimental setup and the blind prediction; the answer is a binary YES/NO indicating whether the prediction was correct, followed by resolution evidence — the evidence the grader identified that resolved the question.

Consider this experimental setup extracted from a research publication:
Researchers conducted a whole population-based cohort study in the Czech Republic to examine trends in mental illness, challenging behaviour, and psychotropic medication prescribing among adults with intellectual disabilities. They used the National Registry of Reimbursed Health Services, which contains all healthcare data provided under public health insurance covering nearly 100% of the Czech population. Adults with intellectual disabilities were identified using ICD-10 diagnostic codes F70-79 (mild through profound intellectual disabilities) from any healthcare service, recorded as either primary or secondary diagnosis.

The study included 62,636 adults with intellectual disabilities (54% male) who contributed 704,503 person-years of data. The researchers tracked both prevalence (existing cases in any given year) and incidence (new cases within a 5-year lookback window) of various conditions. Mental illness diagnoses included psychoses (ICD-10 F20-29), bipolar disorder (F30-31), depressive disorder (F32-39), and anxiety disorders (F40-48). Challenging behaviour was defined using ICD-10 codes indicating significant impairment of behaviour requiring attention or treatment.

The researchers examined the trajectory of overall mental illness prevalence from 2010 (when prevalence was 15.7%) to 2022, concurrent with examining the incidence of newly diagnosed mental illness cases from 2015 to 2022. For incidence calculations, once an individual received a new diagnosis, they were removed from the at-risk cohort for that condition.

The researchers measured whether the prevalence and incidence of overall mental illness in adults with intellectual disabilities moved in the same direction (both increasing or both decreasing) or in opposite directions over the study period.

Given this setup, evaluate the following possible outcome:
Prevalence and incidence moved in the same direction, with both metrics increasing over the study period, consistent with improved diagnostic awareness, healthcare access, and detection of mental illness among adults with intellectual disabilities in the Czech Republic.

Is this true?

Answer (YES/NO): NO